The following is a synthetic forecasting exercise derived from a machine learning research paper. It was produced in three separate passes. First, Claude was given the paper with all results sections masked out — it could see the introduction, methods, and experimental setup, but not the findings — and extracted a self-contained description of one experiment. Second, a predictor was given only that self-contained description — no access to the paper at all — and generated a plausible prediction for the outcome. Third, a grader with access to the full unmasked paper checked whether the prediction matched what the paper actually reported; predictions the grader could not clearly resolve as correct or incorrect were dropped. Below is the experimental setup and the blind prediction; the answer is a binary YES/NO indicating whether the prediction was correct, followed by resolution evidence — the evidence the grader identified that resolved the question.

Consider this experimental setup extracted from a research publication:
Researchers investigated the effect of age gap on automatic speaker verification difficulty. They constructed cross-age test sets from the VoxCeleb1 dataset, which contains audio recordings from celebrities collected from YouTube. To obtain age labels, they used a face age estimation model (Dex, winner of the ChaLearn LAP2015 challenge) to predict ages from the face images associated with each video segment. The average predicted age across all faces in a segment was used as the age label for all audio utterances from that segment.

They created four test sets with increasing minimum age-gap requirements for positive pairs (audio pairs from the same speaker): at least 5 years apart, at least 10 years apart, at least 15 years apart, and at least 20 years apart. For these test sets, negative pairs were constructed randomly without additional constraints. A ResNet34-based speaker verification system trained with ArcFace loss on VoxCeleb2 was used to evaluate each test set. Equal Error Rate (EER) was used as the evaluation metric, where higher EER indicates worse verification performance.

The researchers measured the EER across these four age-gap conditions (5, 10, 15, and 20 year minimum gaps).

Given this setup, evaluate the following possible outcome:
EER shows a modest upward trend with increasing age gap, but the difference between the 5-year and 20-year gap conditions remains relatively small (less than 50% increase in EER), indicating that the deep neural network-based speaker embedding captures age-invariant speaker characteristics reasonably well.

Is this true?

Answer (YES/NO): NO